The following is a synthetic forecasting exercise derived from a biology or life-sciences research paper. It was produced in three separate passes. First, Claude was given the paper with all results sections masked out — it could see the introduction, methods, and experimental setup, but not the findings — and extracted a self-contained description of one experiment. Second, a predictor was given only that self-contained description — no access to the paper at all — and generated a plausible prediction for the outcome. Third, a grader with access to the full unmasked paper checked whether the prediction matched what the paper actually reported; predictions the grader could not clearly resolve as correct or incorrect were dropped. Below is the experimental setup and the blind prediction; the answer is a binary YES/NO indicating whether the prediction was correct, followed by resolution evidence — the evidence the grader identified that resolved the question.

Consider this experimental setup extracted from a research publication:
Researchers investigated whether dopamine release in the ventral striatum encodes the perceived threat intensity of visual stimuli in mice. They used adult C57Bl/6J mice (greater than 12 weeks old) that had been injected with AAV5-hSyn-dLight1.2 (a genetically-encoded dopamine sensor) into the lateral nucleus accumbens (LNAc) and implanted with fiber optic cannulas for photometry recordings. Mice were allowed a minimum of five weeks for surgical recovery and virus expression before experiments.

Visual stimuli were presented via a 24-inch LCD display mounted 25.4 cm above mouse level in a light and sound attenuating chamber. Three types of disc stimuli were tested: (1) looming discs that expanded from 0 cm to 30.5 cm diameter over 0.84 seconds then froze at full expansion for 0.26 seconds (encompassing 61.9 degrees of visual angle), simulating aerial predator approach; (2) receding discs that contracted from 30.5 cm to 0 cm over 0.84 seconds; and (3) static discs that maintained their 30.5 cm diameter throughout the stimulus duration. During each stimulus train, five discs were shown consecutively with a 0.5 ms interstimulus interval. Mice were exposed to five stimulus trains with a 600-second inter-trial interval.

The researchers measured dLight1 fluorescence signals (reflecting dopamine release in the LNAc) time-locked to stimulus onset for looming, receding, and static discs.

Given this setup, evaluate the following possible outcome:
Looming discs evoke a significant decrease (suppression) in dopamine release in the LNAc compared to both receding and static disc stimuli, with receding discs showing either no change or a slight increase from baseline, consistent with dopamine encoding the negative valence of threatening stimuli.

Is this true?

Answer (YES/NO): NO